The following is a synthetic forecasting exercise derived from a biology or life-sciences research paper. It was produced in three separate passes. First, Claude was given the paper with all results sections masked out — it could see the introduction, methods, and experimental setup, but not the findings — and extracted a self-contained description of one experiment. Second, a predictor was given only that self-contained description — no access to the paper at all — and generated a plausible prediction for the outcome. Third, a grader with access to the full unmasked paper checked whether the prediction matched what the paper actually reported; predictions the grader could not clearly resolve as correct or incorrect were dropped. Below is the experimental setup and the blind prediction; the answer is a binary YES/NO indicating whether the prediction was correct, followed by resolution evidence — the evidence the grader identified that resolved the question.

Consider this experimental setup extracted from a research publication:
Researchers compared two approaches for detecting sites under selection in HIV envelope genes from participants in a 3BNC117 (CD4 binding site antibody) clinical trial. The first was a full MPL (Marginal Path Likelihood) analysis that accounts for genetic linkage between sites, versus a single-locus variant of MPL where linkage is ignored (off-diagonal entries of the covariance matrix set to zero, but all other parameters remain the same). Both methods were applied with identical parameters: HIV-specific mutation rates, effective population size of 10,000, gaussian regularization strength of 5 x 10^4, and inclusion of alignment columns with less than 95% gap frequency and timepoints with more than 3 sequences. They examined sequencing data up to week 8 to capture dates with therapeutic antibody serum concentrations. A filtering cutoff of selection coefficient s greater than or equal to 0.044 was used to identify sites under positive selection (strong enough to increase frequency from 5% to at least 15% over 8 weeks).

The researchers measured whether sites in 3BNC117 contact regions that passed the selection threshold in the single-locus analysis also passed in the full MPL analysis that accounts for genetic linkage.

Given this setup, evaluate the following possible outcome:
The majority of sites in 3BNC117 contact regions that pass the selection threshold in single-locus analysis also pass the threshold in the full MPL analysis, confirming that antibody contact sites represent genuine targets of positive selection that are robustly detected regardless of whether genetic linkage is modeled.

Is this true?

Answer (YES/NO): NO